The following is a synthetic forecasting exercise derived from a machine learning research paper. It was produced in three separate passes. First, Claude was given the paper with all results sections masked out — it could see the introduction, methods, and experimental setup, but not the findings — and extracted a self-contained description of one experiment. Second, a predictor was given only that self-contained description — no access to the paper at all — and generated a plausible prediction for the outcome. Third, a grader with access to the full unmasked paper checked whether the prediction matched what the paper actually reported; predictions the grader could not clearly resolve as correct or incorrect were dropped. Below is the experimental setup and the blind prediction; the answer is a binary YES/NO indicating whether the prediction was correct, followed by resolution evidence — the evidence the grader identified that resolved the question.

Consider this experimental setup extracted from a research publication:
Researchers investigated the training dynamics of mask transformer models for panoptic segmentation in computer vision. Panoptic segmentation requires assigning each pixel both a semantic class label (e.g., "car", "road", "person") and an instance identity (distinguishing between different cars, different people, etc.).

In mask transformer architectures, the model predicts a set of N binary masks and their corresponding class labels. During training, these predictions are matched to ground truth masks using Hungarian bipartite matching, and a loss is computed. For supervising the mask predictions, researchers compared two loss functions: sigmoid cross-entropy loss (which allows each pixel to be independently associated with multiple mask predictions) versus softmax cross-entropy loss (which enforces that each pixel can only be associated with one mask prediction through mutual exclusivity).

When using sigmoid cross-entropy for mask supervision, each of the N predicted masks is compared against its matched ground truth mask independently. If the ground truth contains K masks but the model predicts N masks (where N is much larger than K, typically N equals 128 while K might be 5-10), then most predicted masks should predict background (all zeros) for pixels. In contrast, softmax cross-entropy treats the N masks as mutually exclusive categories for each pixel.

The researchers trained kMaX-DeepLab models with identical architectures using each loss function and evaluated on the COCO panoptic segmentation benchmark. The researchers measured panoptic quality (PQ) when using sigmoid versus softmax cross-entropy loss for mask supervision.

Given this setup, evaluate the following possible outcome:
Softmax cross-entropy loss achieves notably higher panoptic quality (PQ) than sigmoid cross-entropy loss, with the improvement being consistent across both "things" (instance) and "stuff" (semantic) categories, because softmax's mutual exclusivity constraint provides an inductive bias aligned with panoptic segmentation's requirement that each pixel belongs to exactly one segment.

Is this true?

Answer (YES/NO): NO